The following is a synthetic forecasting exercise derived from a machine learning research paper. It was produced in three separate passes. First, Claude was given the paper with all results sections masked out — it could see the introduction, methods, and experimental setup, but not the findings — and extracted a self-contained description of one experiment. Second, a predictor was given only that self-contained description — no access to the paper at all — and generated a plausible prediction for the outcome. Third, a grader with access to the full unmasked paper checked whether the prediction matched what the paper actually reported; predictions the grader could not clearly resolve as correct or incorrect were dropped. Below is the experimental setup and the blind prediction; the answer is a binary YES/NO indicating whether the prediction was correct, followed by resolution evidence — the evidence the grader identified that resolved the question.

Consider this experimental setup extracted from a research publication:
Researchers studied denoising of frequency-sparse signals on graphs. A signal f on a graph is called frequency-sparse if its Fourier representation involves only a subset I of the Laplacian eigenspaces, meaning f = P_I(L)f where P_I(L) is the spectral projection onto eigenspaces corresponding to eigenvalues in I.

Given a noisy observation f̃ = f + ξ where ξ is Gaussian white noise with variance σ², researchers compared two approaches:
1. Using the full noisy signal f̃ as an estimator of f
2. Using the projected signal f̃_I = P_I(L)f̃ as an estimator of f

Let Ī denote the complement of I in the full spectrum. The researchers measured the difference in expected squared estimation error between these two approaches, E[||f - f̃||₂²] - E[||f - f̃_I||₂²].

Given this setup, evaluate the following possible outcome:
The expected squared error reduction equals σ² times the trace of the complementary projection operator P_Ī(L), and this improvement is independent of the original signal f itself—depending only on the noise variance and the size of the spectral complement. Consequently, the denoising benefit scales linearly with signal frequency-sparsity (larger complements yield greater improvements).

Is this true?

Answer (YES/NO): YES